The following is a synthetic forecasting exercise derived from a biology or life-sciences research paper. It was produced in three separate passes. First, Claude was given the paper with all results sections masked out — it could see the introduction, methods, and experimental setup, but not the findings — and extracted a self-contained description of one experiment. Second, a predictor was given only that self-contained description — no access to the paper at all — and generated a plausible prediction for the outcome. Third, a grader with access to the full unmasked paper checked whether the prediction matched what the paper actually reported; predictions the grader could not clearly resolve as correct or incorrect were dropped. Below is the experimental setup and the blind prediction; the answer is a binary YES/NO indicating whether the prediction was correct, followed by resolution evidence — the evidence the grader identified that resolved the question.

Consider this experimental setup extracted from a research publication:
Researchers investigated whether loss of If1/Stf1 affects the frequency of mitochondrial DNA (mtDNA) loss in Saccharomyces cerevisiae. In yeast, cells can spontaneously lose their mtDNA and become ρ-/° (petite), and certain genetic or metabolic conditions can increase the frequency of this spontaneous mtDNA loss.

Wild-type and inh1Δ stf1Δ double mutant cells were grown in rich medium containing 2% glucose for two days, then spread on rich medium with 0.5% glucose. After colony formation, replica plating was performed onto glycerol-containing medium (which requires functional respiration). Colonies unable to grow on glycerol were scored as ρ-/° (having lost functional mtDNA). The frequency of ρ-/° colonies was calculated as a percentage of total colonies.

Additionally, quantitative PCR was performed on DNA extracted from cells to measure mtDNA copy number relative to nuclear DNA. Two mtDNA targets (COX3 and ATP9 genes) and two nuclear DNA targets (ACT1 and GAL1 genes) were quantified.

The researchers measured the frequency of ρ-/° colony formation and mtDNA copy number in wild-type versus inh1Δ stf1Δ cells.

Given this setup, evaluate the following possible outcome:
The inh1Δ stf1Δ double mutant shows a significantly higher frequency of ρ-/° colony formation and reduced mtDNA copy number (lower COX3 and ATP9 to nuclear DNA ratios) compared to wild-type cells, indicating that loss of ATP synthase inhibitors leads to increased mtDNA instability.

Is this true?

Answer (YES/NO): NO